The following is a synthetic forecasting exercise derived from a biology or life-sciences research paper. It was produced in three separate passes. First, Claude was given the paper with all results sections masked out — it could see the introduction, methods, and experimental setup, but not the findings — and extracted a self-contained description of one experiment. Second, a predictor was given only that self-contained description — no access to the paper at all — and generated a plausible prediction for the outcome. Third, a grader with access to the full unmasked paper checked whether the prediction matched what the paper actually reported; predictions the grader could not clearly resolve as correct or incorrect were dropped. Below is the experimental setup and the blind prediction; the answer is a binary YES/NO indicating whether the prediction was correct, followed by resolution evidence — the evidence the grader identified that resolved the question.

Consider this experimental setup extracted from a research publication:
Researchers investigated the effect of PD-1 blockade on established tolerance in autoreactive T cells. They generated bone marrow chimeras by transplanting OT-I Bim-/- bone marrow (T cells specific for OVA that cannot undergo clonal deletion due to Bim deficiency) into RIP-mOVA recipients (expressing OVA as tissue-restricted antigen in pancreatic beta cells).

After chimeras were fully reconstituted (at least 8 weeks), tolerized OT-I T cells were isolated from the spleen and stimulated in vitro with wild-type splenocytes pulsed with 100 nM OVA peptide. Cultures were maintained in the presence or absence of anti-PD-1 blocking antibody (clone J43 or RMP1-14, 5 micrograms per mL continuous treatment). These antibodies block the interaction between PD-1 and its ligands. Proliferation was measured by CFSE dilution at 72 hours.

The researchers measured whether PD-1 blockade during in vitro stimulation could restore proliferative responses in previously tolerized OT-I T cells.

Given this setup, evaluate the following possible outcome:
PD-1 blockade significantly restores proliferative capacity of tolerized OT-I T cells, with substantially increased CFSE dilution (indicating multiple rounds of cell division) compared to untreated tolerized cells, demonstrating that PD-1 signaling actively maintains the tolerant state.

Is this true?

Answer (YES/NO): NO